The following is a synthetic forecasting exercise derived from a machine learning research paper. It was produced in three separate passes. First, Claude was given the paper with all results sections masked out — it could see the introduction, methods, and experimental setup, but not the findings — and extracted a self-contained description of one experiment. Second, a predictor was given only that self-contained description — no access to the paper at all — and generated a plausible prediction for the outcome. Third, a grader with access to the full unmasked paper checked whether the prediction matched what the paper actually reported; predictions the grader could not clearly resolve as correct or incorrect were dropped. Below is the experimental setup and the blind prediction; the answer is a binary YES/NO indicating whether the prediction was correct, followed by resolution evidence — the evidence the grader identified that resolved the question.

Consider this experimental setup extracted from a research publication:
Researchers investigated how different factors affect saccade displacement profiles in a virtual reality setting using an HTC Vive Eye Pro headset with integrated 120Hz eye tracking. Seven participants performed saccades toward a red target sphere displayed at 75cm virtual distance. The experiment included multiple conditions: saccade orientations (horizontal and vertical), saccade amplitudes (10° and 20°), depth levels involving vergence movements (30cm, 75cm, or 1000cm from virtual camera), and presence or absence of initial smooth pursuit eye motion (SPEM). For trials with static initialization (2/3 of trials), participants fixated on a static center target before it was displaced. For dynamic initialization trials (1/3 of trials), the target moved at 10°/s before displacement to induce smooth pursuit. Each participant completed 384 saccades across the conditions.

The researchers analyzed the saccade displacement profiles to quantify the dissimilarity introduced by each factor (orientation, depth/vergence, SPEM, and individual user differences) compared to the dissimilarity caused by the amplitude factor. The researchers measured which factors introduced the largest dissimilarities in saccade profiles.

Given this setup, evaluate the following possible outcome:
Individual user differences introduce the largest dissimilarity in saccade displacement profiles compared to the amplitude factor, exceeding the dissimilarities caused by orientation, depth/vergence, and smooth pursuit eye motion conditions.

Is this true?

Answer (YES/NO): YES